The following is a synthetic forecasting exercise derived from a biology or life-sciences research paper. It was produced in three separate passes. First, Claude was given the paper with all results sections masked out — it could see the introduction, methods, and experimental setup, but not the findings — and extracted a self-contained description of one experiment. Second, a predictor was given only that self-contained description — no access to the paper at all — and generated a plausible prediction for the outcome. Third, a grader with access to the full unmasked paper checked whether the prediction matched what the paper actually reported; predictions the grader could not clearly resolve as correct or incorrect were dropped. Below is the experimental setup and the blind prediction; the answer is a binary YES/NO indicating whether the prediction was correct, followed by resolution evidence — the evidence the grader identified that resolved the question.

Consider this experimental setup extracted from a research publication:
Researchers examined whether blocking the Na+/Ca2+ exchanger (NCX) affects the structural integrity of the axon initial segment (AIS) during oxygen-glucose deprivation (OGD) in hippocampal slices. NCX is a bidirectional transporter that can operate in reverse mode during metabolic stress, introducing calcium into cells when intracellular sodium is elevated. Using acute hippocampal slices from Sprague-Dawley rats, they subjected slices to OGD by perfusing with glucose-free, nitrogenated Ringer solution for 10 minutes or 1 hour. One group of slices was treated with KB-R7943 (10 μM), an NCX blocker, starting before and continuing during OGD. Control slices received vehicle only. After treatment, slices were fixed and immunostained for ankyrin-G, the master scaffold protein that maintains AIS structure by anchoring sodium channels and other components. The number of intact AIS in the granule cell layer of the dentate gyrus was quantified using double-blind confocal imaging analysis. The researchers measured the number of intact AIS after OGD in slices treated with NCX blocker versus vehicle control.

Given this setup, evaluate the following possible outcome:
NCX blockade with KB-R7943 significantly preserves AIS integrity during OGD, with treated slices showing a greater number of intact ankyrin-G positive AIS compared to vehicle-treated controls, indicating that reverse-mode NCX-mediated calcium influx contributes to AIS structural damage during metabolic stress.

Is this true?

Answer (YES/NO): YES